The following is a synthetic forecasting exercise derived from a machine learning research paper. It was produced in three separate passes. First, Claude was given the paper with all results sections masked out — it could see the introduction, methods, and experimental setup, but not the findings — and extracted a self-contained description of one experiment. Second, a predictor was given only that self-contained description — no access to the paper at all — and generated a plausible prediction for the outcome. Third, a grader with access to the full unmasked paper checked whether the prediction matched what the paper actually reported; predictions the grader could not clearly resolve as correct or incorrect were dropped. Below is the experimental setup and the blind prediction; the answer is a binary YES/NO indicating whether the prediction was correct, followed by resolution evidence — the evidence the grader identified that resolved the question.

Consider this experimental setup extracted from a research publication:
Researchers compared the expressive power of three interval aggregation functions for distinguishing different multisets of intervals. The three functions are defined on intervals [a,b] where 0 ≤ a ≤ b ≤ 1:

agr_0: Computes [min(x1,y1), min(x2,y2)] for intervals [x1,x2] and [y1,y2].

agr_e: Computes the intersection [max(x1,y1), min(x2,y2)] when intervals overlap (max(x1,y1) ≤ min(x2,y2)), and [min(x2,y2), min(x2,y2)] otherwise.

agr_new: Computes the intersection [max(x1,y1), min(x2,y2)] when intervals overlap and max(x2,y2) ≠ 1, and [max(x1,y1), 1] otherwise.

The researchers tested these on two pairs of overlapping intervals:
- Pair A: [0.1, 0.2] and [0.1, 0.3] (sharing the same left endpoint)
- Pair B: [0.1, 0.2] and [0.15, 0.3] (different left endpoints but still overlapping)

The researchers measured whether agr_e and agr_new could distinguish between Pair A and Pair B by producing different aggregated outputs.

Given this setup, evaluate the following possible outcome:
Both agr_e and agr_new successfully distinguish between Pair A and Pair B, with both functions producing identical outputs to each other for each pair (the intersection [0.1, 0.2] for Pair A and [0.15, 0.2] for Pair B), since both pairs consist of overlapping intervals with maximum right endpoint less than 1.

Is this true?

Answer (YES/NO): YES